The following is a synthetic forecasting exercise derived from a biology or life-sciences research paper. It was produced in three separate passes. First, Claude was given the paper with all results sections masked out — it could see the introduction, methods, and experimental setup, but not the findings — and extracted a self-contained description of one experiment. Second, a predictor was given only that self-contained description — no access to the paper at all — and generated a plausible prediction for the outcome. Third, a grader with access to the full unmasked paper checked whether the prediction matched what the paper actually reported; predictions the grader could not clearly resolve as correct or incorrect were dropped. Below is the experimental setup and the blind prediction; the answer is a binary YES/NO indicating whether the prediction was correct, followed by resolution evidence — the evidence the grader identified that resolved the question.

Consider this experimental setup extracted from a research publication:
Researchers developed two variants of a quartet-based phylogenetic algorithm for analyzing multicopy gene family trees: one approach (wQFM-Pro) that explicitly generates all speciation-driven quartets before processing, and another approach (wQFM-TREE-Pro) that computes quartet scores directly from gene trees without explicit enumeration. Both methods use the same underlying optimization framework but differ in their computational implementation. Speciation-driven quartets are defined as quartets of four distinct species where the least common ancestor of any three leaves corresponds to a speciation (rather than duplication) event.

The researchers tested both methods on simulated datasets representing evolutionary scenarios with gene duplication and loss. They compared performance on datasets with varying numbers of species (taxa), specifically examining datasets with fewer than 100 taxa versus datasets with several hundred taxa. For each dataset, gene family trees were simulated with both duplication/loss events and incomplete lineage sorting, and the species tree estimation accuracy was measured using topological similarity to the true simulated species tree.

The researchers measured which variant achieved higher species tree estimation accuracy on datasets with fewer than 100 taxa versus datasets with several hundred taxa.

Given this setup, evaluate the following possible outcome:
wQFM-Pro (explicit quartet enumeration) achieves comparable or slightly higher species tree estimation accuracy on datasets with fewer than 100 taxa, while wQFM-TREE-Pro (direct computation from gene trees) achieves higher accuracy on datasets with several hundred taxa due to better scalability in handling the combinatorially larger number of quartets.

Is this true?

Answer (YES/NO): NO